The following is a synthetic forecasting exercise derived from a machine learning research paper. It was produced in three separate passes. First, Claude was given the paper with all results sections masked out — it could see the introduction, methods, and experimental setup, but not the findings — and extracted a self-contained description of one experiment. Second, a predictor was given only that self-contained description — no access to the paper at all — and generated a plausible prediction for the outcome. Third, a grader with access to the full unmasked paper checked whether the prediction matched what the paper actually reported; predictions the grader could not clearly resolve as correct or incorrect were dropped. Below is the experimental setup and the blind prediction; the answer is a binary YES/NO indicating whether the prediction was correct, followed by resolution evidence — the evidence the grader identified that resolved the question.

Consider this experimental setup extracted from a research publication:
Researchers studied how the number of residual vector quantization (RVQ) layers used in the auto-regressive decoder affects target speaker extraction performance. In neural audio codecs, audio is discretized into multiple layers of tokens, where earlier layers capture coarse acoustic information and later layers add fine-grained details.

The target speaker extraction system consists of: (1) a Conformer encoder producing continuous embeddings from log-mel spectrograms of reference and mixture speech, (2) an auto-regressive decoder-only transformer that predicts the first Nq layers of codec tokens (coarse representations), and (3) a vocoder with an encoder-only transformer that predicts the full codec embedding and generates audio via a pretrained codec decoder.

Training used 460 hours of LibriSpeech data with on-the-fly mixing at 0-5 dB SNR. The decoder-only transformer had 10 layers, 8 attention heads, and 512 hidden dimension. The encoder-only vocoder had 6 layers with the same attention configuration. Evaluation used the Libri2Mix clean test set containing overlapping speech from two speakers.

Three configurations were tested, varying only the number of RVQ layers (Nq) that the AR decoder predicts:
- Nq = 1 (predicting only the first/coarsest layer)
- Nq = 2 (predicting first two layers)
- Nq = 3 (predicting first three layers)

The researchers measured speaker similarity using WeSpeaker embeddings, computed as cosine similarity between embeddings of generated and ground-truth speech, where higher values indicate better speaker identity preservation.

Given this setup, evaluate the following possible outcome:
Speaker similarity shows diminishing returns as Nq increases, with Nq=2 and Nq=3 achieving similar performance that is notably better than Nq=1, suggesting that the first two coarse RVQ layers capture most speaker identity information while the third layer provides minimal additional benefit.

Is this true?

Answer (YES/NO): NO